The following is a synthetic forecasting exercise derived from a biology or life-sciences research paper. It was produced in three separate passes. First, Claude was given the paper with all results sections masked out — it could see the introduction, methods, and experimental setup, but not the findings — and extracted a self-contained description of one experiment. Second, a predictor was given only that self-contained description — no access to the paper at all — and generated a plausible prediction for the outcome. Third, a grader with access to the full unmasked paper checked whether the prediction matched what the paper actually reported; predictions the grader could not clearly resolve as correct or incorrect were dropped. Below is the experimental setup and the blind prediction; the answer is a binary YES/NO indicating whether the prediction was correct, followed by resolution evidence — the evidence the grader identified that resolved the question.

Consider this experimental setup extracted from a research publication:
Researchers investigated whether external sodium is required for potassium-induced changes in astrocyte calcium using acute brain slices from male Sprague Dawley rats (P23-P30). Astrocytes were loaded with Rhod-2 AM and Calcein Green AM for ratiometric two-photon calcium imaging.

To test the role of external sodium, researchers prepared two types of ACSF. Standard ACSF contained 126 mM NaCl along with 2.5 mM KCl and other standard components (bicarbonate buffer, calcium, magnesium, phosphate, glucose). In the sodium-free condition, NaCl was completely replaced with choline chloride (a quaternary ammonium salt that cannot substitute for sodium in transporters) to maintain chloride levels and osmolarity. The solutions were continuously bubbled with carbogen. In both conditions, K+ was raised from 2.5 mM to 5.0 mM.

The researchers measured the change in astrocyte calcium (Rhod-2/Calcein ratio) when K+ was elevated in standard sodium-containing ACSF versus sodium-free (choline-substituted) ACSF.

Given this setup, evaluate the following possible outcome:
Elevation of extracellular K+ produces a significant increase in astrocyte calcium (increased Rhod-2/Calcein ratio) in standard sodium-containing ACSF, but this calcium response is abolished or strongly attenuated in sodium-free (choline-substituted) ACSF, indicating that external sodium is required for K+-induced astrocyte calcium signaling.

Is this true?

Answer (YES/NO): NO